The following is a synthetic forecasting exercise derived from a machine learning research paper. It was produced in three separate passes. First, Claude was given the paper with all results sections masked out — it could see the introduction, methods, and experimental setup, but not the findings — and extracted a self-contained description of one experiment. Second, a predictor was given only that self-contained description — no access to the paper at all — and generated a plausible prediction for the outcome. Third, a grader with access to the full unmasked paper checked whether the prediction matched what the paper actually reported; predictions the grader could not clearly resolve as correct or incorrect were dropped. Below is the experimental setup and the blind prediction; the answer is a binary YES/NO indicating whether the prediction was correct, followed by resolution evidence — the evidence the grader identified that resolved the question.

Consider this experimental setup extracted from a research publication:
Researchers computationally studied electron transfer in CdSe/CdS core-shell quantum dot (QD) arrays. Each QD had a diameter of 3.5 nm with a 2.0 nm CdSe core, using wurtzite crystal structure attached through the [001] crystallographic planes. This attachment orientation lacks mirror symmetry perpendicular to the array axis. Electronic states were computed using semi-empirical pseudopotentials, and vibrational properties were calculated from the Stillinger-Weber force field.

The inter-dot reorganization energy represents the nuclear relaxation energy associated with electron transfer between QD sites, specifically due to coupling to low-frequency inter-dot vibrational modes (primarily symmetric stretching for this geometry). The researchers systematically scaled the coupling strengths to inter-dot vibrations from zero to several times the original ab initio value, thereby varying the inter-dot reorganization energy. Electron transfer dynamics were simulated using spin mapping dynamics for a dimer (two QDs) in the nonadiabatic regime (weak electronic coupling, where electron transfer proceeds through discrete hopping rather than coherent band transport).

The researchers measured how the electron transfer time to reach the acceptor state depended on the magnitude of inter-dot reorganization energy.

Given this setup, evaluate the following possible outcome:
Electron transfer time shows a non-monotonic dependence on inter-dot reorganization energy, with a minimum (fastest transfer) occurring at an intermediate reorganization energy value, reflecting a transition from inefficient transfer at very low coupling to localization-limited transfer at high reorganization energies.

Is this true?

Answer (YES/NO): YES